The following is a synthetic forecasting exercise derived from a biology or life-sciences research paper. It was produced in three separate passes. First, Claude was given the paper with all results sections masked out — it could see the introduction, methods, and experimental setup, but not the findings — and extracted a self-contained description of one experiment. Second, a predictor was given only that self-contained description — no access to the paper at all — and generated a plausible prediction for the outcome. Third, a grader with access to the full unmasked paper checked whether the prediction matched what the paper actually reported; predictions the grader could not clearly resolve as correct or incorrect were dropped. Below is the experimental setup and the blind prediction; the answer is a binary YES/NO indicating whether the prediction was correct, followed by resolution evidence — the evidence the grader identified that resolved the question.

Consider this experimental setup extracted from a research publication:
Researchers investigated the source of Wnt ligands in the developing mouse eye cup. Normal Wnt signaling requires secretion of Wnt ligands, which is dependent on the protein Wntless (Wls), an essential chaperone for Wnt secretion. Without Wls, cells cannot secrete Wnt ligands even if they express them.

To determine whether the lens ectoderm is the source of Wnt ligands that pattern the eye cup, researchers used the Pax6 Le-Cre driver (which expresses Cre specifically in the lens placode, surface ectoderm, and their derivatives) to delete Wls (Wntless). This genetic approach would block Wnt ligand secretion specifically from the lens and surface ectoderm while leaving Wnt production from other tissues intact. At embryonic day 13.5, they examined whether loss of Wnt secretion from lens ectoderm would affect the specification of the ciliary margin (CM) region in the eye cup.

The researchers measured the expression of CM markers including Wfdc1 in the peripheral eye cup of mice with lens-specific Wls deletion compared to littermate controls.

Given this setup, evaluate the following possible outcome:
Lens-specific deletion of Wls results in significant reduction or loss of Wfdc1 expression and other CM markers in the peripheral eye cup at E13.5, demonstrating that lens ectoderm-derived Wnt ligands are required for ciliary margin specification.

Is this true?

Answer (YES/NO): YES